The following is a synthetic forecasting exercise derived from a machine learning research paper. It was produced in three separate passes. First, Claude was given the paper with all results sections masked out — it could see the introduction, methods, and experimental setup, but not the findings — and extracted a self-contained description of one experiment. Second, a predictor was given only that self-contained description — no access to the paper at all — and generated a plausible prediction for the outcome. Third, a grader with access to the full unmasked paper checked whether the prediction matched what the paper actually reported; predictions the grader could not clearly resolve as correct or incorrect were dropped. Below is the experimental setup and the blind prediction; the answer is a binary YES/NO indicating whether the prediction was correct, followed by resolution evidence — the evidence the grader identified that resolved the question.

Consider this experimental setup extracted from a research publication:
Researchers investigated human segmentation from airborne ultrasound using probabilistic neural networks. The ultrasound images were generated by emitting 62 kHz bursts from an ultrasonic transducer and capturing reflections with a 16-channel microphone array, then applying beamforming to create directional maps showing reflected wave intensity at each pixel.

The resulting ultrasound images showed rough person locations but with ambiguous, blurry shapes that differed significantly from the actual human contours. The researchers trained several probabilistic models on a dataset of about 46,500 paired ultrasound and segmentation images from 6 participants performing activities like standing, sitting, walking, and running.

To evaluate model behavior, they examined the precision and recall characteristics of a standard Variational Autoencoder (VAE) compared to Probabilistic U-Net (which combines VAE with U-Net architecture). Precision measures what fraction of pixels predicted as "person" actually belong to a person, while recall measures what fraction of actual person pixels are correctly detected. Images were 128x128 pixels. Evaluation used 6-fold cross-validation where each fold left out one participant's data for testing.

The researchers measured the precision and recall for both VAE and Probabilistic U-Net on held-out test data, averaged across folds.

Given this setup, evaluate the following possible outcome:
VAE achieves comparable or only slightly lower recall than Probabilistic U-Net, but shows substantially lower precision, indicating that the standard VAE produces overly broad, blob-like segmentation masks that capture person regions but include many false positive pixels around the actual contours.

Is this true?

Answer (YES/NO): NO